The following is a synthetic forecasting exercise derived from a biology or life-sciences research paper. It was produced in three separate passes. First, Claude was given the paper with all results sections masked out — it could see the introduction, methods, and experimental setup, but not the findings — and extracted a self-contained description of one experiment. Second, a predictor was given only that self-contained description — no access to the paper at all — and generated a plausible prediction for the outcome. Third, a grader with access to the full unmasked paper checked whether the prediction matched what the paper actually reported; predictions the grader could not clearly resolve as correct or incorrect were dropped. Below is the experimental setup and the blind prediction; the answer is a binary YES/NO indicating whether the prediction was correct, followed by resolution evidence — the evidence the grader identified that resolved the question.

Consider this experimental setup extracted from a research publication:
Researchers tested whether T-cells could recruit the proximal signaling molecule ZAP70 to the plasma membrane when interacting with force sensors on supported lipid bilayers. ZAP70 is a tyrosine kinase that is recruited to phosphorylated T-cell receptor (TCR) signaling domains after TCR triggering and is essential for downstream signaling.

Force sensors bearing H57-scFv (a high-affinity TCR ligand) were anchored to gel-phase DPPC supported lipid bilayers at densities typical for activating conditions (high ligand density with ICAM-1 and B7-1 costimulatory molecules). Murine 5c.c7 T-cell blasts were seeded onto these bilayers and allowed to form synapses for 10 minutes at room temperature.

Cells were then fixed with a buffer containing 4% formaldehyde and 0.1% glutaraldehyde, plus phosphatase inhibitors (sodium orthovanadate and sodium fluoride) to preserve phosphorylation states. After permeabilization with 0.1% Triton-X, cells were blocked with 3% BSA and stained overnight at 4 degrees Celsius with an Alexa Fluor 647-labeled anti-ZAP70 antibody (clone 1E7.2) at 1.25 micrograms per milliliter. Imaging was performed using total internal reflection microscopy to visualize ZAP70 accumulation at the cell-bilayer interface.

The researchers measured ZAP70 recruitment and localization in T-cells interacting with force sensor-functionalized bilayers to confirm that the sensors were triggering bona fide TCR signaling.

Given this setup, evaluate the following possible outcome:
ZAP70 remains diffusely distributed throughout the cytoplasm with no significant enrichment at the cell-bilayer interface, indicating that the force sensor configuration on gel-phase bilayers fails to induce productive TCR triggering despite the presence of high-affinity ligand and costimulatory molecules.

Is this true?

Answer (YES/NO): NO